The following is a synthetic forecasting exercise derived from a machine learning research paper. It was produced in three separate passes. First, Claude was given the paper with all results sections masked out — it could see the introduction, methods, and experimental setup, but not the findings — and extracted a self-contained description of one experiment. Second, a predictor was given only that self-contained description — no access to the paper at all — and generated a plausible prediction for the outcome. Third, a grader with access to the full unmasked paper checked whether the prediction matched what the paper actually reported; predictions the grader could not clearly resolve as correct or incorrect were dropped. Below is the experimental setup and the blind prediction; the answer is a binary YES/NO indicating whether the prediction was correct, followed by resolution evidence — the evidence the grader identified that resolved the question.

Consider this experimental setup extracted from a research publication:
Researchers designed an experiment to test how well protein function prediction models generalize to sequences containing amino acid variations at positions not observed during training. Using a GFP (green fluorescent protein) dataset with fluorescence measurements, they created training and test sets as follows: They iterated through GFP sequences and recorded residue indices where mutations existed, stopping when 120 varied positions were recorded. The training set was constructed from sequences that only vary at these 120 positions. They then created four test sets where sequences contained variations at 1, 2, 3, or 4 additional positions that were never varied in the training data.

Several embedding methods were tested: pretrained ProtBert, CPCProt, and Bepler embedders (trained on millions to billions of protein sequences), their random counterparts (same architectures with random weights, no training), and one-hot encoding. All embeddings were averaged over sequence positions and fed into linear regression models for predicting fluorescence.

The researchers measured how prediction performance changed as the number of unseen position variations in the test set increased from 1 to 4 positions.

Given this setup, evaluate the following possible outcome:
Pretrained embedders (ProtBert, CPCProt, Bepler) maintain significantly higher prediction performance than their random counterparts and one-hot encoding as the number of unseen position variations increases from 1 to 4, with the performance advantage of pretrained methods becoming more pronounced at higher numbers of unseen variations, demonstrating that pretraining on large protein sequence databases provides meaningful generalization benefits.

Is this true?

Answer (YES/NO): NO